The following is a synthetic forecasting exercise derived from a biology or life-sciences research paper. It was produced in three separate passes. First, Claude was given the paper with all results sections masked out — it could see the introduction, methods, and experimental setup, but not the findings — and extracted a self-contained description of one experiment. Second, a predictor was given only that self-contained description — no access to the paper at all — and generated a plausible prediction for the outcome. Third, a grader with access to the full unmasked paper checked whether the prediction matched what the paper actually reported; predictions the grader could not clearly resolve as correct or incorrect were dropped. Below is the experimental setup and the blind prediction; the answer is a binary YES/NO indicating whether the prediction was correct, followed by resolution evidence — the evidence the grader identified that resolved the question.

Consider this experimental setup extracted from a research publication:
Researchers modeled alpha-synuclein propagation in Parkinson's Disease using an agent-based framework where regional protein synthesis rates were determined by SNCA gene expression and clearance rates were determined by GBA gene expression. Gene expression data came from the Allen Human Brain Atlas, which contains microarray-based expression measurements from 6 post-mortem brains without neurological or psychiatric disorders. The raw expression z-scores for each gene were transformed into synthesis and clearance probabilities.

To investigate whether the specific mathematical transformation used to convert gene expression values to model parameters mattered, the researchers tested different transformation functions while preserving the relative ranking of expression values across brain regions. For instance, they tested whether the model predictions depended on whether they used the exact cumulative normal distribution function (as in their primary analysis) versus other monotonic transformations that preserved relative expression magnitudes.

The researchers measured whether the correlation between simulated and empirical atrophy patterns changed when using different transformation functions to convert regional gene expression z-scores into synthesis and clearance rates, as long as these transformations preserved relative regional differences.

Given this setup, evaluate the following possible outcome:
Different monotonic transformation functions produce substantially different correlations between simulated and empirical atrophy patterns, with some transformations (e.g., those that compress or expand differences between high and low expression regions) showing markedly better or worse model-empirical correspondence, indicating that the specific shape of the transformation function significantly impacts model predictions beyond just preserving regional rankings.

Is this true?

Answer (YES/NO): NO